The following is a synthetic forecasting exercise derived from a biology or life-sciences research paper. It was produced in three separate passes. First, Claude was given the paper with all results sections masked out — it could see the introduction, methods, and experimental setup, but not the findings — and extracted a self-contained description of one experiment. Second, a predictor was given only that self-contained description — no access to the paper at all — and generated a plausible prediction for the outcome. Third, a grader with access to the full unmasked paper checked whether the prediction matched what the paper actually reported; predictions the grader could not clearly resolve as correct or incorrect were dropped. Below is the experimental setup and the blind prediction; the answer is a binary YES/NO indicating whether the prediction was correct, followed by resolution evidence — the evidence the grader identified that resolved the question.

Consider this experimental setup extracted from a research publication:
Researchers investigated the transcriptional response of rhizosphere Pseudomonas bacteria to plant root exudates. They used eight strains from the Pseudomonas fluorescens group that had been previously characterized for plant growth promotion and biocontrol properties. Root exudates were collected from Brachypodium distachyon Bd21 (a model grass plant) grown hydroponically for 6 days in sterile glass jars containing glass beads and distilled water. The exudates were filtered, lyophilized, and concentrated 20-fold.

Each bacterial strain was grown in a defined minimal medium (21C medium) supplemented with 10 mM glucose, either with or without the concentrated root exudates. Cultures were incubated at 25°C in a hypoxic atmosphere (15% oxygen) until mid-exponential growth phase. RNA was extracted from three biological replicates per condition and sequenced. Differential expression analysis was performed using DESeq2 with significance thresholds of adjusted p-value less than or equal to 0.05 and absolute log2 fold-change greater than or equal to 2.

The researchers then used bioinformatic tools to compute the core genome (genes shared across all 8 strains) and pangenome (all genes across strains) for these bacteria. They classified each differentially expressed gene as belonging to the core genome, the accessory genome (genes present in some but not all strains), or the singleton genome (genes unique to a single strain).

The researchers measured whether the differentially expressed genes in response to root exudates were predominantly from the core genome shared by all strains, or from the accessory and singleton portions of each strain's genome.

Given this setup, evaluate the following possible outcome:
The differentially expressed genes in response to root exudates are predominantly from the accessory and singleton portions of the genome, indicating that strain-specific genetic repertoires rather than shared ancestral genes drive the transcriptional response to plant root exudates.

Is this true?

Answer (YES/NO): NO